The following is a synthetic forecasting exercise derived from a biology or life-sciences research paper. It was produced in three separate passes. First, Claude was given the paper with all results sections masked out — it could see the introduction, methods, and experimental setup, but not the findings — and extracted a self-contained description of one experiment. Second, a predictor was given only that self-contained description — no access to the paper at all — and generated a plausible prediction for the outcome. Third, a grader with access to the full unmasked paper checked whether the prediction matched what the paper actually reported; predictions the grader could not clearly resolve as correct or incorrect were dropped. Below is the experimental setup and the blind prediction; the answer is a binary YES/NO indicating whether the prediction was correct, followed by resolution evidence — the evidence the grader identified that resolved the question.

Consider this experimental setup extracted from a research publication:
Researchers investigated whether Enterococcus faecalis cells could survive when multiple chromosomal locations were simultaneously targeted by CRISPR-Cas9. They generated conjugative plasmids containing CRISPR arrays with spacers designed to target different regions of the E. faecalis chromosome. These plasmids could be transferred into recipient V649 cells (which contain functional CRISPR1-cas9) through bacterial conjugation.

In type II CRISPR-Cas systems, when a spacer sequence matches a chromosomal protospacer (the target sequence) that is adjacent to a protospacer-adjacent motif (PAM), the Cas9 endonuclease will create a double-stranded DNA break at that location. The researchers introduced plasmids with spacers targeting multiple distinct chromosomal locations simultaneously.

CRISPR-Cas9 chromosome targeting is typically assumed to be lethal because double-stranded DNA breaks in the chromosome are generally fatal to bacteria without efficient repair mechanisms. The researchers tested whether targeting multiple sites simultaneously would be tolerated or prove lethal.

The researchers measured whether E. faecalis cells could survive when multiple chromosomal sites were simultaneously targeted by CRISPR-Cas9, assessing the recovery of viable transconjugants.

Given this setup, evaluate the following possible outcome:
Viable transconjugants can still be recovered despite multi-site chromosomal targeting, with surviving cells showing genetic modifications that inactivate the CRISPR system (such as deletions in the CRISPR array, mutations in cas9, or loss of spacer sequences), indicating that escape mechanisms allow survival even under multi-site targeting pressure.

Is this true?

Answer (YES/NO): NO